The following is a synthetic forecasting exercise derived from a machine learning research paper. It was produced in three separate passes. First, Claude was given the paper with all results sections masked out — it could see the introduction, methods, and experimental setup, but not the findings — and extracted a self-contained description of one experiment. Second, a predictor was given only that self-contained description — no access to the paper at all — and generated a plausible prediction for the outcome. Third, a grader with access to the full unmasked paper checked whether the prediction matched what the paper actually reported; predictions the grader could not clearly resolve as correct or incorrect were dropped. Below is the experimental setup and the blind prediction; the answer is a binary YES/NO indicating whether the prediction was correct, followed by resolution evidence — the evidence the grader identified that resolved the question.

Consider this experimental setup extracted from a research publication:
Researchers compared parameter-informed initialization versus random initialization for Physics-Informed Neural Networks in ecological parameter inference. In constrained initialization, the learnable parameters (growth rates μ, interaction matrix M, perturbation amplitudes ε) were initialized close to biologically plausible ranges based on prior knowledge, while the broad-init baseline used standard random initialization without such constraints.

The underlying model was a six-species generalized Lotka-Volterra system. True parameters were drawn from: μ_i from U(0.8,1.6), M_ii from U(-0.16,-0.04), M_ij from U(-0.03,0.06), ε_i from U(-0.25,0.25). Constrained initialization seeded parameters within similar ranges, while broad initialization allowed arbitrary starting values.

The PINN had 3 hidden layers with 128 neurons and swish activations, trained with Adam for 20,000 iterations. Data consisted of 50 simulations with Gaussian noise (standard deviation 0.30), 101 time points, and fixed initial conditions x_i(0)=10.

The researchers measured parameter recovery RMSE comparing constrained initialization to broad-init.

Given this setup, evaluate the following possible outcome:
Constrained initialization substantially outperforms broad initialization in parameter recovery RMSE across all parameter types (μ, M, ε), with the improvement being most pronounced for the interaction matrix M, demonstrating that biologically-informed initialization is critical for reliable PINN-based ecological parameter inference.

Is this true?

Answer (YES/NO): NO